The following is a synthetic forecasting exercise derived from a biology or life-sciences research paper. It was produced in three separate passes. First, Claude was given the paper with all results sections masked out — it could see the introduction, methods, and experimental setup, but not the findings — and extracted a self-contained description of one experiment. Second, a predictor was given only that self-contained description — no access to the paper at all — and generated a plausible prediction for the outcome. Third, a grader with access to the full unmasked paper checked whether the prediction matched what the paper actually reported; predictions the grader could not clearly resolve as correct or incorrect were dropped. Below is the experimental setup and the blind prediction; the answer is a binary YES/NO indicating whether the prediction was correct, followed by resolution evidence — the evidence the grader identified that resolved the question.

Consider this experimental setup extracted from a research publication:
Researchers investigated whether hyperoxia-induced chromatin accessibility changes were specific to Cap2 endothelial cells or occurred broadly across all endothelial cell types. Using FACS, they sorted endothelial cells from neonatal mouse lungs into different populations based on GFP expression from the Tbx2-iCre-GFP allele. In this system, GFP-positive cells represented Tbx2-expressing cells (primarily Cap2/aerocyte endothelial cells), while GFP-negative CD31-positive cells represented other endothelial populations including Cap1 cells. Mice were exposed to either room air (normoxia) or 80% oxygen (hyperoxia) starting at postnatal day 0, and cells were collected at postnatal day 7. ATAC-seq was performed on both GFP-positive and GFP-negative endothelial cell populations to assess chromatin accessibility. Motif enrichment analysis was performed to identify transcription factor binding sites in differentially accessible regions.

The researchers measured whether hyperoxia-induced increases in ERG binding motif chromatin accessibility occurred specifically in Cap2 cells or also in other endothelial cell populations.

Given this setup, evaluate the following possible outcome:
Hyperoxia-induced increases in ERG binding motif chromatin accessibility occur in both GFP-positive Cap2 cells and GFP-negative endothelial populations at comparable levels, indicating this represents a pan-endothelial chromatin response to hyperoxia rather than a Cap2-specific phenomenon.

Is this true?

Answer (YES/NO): NO